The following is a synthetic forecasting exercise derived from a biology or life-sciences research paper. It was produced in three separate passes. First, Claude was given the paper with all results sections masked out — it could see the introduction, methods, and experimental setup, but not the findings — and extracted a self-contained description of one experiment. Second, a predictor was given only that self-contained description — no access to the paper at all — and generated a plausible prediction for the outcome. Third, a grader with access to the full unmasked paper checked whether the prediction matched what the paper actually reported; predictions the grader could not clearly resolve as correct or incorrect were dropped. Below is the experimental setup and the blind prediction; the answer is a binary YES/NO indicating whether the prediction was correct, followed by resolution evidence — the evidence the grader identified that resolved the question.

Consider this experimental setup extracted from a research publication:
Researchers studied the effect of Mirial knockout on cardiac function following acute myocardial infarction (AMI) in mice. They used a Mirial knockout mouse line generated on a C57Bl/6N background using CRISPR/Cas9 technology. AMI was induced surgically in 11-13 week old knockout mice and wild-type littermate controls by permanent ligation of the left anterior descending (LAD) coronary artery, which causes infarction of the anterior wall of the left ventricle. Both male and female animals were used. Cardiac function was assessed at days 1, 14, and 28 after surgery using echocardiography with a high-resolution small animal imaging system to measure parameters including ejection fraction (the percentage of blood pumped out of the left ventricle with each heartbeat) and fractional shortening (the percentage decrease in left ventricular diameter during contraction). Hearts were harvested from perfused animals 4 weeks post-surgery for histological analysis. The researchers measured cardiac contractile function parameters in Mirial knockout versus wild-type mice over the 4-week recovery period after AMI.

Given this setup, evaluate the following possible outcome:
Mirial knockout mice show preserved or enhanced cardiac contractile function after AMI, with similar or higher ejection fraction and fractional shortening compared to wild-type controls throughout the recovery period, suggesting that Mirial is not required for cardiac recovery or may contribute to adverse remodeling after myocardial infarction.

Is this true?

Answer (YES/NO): NO